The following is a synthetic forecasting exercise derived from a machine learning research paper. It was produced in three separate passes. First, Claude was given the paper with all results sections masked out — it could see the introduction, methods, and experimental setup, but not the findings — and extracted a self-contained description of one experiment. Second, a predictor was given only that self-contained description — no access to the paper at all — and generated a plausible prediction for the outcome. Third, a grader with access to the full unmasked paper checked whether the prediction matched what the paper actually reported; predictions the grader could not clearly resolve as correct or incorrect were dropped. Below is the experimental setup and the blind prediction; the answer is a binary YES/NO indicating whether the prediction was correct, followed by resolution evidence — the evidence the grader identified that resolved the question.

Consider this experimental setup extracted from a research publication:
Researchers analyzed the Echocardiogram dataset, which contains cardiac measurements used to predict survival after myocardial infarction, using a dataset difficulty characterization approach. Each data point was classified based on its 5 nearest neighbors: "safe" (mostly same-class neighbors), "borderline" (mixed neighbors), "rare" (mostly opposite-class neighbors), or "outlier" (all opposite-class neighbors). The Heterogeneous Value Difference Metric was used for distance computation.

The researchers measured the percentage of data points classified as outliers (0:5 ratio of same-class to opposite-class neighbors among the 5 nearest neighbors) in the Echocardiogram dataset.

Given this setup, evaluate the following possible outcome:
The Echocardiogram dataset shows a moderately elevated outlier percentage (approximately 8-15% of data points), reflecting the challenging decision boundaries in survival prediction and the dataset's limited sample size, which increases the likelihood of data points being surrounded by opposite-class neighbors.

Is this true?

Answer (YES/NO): NO